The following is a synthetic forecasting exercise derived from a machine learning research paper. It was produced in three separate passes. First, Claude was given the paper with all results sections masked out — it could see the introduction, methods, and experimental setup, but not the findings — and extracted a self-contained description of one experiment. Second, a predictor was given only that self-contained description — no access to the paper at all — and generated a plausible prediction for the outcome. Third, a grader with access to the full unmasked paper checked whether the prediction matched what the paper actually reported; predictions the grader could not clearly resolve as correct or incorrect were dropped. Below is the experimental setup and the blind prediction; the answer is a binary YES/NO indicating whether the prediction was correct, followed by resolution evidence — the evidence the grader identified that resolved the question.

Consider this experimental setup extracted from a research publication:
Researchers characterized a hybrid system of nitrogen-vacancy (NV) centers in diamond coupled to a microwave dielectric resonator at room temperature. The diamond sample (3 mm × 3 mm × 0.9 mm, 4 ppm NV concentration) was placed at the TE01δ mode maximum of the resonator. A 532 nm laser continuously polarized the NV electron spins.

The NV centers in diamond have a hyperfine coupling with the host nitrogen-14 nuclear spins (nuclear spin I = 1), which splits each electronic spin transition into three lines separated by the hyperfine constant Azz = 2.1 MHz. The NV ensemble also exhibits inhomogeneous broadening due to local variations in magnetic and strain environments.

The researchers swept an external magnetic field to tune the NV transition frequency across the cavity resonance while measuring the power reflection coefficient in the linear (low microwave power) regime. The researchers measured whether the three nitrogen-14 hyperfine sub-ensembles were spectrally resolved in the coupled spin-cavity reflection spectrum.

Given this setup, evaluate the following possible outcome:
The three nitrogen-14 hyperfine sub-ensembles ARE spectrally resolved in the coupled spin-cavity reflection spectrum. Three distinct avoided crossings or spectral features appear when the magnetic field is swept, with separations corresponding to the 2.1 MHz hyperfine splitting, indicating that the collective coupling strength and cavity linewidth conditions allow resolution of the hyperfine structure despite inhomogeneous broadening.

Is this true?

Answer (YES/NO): YES